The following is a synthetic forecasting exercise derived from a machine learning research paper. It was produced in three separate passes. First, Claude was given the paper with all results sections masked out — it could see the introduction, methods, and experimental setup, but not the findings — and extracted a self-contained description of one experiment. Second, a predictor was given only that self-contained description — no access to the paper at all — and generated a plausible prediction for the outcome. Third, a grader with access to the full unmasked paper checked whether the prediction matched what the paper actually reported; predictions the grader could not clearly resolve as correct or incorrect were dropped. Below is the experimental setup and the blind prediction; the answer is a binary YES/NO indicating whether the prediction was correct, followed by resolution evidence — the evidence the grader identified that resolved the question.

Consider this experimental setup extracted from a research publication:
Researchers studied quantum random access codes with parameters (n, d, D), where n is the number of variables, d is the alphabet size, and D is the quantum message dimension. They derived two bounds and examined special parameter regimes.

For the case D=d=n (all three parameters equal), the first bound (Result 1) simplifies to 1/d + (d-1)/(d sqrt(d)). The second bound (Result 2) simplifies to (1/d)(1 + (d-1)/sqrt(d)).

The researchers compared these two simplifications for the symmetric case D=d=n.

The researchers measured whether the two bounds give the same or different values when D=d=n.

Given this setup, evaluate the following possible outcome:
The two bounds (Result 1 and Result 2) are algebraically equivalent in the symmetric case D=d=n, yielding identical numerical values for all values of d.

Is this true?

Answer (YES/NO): YES